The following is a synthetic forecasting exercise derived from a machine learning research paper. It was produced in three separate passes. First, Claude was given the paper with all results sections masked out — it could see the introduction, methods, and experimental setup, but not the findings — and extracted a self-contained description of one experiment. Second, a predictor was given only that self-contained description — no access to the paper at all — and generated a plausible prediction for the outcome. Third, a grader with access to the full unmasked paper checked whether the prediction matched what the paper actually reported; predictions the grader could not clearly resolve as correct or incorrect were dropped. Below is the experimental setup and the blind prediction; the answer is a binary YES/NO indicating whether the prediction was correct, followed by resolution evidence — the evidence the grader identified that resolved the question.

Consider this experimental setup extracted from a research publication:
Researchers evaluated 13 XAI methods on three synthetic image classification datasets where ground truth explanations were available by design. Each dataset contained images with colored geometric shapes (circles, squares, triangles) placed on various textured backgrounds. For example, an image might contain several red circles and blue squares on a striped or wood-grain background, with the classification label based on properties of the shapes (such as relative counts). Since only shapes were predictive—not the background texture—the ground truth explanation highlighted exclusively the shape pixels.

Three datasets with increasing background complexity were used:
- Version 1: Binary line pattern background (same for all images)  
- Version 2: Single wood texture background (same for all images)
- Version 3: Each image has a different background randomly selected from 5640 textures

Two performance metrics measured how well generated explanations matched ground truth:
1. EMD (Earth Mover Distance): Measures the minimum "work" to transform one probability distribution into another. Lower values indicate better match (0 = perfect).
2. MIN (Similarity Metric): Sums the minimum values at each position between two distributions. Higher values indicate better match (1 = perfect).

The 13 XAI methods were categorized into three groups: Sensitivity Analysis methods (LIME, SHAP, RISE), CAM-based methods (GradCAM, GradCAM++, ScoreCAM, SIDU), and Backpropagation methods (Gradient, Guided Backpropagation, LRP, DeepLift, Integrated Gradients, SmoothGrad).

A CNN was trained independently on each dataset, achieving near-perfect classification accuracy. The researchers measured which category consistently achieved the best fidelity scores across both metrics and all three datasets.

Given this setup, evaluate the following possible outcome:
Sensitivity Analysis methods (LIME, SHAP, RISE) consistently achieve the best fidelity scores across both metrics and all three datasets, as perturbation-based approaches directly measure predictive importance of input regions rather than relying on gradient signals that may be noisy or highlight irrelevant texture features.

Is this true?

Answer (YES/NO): NO